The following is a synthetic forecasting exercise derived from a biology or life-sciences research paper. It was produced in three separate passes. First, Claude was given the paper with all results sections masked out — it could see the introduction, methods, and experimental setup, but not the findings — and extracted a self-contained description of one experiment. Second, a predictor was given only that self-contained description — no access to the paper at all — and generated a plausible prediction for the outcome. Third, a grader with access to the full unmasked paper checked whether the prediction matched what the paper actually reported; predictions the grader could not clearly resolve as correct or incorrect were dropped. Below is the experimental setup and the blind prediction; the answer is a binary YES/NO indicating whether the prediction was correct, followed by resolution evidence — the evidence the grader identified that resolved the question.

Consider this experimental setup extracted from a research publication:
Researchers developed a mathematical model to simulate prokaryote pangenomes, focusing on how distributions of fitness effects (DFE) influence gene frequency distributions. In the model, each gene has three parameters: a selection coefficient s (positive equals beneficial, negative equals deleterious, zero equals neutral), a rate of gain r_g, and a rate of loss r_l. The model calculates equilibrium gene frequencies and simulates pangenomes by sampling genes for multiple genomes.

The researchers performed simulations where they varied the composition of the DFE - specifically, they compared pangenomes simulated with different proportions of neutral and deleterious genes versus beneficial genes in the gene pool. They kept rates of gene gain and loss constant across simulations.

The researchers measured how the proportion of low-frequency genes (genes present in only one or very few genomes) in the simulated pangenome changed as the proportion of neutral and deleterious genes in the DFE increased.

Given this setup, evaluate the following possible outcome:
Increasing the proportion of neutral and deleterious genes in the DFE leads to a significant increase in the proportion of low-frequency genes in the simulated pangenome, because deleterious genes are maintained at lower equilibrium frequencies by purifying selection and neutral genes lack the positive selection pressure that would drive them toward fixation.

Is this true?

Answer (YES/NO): YES